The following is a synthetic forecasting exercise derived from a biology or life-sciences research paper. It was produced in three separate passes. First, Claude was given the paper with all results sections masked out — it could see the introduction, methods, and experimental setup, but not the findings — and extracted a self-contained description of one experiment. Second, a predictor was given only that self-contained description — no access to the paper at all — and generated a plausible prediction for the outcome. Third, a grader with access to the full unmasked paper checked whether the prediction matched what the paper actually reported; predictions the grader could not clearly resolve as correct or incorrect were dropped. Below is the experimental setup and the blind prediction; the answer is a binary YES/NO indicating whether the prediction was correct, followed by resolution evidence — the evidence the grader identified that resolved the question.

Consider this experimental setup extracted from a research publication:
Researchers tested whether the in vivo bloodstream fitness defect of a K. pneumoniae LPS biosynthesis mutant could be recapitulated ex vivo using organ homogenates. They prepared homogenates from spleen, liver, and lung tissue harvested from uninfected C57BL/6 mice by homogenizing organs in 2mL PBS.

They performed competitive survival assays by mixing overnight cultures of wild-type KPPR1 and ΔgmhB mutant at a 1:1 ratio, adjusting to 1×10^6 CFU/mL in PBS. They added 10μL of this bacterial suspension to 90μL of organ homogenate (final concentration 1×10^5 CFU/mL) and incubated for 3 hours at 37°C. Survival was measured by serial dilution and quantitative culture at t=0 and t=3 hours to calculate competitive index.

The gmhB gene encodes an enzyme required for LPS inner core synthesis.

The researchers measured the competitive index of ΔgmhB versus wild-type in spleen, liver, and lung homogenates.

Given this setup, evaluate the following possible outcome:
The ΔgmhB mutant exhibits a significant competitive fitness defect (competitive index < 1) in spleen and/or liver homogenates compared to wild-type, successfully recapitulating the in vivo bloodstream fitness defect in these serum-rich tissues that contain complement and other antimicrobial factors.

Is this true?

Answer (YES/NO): NO